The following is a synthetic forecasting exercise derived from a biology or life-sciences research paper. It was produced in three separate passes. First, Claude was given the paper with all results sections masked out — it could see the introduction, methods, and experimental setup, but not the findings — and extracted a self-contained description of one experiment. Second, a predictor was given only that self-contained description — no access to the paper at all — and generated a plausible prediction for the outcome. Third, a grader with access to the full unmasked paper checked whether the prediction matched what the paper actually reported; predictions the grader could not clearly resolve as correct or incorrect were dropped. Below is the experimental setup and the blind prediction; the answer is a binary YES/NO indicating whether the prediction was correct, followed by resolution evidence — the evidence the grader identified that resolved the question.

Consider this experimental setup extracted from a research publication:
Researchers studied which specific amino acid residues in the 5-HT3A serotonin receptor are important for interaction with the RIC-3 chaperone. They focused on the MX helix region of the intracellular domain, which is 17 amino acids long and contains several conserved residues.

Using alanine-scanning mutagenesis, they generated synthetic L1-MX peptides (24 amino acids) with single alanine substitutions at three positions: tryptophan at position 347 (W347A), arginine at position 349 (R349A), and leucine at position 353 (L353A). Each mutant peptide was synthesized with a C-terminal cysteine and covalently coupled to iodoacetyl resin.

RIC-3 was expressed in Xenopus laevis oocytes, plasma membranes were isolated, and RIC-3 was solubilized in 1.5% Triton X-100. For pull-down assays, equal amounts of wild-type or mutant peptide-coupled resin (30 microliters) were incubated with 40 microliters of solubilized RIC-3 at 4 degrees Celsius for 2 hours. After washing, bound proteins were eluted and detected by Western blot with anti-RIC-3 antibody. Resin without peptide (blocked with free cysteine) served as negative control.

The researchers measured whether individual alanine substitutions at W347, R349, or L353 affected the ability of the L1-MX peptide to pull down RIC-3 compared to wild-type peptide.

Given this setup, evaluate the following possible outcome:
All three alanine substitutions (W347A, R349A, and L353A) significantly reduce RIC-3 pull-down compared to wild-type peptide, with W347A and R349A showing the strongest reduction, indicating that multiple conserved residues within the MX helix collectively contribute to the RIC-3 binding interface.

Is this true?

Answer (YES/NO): NO